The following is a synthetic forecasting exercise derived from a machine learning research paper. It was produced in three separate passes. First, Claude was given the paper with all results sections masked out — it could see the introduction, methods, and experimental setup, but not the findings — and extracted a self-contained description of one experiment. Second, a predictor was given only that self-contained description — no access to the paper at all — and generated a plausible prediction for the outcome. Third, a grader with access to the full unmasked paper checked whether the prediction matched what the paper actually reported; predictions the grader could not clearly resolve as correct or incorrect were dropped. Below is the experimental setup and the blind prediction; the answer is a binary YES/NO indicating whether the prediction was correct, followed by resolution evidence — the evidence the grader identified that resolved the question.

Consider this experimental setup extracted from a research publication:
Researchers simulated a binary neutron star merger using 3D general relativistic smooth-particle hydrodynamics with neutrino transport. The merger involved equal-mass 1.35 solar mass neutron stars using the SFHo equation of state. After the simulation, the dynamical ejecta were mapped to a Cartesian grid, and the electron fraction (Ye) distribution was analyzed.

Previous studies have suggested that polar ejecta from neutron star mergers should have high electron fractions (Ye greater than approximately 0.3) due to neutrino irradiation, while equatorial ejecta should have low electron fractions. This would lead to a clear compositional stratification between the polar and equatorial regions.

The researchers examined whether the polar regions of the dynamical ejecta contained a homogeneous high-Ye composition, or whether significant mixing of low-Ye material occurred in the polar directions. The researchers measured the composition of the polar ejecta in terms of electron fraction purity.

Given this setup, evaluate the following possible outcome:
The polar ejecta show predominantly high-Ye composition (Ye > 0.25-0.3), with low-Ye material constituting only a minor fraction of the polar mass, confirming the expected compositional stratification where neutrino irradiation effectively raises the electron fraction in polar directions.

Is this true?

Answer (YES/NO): NO